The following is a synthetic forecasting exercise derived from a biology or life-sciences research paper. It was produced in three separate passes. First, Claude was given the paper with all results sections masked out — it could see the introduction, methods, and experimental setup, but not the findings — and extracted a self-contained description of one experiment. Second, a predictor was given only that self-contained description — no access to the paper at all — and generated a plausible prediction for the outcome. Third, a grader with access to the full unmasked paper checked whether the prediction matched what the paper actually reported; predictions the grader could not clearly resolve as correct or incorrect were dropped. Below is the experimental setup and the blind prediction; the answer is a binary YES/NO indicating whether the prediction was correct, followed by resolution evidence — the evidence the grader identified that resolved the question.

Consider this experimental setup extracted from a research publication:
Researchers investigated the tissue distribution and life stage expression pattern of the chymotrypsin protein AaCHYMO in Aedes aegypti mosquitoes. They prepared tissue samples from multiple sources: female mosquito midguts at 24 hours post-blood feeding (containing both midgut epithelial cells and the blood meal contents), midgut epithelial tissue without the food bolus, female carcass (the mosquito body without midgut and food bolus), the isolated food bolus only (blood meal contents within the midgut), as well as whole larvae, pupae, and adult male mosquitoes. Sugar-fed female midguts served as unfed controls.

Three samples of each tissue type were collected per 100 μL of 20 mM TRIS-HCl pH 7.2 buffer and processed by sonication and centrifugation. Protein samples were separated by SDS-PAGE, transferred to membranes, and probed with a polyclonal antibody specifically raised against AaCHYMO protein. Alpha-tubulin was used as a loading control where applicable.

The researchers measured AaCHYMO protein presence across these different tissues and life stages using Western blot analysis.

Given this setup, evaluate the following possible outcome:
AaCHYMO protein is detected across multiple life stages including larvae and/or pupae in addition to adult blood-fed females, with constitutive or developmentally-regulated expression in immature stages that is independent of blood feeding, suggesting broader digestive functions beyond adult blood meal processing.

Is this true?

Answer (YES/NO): NO